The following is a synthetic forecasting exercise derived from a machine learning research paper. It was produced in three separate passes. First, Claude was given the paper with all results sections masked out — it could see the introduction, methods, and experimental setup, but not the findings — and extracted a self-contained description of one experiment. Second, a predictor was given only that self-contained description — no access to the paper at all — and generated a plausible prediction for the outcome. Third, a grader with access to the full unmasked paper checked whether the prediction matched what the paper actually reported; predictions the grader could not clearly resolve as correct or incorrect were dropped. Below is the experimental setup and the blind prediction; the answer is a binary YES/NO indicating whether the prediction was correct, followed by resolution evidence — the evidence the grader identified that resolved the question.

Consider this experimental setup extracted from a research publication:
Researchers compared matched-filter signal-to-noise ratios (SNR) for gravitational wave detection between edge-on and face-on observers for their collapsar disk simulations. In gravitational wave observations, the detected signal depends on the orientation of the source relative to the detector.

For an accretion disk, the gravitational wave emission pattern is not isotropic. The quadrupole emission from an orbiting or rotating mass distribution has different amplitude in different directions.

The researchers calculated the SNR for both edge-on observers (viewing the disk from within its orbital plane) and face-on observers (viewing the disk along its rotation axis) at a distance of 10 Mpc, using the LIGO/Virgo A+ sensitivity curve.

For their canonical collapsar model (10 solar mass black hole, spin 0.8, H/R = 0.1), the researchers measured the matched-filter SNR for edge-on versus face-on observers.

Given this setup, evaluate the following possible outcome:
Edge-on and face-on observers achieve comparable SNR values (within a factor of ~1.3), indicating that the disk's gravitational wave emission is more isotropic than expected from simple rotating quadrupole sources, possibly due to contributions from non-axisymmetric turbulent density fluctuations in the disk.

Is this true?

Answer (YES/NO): NO